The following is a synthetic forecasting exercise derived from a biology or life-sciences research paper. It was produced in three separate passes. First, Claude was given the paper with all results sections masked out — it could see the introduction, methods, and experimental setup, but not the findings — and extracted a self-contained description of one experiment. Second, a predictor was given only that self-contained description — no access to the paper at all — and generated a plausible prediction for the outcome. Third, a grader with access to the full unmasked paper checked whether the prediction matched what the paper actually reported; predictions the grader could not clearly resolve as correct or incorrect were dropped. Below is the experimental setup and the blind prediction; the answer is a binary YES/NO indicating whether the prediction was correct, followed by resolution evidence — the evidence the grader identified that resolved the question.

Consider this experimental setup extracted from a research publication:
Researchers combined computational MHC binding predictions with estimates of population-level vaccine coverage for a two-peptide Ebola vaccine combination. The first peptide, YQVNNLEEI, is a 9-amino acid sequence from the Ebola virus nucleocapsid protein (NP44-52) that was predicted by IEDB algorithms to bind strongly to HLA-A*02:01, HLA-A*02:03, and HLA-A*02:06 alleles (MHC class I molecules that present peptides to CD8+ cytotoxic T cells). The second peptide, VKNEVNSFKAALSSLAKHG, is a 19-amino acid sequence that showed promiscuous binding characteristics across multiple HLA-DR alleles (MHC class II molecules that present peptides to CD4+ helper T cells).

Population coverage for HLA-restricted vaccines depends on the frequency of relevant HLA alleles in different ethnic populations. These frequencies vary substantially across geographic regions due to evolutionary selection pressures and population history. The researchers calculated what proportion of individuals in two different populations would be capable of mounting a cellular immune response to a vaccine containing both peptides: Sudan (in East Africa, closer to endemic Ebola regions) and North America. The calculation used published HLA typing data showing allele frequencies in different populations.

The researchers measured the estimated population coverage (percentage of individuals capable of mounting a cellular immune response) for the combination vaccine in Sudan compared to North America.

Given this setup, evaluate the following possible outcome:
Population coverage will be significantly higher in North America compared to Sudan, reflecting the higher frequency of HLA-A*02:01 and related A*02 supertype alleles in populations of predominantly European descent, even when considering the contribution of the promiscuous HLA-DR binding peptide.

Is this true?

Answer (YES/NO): NO